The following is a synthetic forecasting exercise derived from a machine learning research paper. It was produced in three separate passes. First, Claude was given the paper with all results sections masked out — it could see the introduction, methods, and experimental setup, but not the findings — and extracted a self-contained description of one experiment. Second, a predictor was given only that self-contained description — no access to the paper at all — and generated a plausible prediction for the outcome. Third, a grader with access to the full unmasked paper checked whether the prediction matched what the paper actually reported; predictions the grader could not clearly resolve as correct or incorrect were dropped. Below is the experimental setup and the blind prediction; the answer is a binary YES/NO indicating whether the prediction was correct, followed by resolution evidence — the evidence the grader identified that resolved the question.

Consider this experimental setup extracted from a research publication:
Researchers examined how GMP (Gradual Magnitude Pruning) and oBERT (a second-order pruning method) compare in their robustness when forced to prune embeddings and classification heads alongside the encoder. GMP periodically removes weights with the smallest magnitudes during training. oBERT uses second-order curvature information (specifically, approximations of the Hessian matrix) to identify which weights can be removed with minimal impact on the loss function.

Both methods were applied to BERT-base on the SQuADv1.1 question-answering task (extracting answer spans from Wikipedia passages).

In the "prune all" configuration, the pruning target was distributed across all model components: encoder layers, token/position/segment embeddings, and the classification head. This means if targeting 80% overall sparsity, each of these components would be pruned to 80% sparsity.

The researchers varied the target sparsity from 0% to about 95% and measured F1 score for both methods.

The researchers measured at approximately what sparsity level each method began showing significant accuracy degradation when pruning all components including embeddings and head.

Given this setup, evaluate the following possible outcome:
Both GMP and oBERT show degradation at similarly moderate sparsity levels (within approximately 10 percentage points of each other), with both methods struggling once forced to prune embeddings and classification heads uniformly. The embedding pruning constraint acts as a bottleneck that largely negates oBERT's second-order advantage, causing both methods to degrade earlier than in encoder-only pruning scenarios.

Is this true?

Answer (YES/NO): NO